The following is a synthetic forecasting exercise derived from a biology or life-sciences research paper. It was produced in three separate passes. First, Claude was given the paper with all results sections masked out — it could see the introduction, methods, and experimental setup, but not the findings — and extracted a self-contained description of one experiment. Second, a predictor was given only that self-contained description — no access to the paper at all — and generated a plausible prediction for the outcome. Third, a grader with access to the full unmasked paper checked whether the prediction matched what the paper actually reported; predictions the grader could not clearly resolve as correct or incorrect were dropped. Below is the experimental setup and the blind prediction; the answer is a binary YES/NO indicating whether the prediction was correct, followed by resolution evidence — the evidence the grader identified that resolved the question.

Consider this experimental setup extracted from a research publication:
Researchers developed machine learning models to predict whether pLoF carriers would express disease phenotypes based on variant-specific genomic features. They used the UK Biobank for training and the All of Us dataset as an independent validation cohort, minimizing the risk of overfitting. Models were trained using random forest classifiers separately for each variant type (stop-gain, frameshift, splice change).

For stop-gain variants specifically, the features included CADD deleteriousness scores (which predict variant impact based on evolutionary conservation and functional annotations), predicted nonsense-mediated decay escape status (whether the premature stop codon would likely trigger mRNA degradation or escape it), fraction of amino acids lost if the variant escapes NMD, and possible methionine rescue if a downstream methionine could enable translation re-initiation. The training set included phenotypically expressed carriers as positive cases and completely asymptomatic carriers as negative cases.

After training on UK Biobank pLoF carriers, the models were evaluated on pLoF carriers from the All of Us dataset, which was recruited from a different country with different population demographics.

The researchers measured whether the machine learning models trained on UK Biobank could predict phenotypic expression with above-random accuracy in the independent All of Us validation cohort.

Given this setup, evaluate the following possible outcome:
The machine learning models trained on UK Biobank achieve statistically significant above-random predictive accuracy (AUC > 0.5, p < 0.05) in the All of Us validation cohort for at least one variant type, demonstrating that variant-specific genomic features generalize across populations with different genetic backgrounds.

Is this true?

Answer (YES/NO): YES